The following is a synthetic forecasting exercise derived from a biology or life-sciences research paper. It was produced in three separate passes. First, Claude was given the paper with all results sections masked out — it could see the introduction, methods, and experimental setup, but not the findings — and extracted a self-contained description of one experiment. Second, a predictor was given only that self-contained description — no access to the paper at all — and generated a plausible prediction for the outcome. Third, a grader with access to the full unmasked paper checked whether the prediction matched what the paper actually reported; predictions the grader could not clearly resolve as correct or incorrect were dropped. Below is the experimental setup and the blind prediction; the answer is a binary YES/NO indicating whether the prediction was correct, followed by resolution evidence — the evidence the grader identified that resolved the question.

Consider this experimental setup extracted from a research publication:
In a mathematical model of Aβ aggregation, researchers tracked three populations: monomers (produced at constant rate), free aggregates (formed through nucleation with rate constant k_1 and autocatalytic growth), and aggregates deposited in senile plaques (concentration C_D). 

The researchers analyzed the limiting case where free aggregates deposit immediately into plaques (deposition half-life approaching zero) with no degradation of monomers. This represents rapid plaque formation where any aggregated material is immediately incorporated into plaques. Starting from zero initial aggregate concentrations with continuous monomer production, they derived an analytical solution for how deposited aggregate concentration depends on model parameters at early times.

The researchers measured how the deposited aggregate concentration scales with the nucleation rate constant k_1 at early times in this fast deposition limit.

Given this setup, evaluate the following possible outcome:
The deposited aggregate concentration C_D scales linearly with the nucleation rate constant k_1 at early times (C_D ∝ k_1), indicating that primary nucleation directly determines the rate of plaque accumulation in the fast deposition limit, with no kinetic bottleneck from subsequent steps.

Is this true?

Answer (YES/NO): YES